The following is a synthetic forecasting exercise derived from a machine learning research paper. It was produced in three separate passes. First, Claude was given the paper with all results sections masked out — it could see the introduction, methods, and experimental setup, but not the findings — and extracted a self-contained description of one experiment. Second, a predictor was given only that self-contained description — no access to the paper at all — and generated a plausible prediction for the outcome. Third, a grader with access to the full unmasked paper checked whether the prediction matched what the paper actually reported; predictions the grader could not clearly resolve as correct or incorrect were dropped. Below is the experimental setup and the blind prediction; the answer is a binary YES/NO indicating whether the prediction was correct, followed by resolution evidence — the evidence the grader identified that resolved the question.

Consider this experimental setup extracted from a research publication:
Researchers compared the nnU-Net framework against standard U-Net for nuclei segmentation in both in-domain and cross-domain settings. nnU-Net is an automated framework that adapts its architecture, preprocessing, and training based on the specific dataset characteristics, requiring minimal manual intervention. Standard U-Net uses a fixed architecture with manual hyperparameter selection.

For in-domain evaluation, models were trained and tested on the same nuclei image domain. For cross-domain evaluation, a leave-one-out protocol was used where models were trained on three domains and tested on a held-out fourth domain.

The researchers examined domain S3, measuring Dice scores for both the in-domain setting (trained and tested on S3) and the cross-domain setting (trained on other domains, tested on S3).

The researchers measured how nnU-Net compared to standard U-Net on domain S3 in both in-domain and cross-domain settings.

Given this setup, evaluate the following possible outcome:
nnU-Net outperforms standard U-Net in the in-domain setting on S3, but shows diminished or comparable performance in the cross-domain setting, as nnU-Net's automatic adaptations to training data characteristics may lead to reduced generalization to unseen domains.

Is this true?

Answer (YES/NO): NO